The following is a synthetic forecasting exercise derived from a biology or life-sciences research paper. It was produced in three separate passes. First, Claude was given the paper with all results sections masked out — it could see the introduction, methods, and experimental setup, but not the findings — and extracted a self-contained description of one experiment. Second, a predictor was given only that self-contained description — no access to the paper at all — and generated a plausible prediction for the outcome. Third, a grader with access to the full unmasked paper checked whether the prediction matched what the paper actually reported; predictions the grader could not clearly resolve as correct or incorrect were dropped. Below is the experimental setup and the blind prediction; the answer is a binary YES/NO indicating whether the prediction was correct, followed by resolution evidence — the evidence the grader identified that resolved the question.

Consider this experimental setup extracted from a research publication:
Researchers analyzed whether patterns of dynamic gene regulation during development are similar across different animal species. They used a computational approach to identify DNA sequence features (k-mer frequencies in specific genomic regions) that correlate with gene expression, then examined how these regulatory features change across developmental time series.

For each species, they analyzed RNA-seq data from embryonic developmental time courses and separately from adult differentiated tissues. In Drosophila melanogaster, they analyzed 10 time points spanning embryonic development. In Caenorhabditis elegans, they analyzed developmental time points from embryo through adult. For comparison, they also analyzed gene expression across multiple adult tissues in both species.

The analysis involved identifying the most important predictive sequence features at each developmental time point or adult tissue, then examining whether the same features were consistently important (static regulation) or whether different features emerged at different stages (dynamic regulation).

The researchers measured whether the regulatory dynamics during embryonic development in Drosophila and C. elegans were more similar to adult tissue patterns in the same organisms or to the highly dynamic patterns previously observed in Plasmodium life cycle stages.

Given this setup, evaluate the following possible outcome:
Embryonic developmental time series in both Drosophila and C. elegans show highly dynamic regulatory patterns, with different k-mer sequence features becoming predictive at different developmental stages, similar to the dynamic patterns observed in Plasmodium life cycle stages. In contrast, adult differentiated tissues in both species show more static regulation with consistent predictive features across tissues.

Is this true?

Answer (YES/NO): YES